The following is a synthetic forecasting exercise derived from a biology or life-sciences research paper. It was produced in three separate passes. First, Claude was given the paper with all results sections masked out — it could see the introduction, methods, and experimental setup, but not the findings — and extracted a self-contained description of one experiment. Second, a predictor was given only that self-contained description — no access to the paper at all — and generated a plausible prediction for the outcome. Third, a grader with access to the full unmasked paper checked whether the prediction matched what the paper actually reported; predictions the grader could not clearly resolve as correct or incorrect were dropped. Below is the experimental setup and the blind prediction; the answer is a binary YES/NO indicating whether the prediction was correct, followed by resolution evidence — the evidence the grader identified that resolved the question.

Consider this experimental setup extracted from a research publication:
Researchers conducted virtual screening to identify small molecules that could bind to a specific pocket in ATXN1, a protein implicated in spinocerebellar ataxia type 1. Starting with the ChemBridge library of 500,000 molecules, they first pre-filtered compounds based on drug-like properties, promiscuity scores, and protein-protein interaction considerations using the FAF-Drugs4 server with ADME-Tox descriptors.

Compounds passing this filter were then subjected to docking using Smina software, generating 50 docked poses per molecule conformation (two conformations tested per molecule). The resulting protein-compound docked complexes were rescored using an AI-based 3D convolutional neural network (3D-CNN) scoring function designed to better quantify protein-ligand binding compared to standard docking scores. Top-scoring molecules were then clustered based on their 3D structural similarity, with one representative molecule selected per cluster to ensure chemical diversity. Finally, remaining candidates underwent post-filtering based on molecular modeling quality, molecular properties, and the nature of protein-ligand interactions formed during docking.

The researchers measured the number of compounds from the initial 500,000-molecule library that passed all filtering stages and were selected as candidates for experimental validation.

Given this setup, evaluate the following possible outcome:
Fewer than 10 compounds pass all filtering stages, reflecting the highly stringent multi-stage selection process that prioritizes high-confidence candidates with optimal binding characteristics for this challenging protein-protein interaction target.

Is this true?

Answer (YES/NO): NO